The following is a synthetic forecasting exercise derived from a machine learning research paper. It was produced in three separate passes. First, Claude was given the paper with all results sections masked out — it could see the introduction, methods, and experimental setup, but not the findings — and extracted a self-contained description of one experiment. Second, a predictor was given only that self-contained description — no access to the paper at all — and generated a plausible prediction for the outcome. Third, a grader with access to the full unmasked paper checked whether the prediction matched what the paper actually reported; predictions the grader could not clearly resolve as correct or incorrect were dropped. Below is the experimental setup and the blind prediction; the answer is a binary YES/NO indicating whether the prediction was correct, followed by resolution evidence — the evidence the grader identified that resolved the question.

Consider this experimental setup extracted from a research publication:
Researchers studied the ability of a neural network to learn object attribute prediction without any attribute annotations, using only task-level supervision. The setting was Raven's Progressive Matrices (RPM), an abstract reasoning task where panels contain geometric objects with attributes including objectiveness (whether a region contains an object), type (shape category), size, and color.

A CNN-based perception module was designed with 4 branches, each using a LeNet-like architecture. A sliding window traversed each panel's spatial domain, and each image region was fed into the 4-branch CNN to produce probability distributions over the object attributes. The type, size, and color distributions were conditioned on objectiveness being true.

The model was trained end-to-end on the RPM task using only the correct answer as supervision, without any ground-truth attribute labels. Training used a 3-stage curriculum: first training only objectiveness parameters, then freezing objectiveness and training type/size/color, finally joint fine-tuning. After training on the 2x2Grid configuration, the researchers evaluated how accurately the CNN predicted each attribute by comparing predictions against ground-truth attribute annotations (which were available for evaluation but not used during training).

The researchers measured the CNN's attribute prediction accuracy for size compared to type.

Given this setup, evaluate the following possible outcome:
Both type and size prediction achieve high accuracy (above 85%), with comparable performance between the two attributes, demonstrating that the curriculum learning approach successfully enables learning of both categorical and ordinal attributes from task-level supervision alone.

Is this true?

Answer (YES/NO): NO